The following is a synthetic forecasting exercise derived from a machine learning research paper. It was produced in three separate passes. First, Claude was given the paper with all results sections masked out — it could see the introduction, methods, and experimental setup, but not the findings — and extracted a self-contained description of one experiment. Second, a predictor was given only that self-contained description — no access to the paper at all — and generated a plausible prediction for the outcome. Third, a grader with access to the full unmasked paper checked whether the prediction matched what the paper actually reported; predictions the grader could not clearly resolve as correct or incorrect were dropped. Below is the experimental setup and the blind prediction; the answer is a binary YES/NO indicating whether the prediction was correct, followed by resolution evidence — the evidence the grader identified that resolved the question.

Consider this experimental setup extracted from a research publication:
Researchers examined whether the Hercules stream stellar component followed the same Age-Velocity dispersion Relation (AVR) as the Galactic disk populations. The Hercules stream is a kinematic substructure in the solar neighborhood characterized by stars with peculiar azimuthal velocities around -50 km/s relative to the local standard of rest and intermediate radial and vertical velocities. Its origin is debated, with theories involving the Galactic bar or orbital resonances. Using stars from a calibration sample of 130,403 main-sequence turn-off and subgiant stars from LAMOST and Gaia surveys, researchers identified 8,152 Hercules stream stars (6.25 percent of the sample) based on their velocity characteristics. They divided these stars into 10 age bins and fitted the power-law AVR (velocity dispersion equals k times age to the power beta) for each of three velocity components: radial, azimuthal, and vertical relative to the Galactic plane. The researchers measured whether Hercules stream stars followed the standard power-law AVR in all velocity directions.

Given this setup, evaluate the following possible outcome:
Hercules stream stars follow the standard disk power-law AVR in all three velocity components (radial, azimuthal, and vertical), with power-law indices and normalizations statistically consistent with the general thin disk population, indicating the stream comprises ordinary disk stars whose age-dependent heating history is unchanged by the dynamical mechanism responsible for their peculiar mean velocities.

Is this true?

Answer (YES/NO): NO